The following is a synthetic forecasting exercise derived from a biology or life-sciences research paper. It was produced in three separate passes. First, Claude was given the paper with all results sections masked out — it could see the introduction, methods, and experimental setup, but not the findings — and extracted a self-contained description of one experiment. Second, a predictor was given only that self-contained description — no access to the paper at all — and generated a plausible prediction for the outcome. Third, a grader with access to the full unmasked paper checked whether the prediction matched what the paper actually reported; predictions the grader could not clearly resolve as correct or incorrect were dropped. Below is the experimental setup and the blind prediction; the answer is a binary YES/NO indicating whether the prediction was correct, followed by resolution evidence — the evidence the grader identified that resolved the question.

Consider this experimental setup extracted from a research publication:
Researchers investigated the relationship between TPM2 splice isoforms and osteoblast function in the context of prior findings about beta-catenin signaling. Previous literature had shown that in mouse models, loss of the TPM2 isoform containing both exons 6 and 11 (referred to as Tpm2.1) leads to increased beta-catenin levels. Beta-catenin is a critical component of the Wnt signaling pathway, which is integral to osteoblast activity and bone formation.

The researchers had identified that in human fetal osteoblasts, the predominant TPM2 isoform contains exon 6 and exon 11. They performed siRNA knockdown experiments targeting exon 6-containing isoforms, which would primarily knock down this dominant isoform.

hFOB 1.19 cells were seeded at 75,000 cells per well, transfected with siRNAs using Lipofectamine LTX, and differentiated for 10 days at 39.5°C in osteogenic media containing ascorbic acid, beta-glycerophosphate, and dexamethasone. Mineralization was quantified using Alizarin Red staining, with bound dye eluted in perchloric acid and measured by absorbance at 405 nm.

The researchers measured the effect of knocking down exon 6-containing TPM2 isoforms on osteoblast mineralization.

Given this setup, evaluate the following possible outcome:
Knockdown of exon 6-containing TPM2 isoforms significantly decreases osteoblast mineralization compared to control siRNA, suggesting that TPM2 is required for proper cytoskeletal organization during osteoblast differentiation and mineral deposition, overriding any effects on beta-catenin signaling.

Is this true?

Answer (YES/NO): NO